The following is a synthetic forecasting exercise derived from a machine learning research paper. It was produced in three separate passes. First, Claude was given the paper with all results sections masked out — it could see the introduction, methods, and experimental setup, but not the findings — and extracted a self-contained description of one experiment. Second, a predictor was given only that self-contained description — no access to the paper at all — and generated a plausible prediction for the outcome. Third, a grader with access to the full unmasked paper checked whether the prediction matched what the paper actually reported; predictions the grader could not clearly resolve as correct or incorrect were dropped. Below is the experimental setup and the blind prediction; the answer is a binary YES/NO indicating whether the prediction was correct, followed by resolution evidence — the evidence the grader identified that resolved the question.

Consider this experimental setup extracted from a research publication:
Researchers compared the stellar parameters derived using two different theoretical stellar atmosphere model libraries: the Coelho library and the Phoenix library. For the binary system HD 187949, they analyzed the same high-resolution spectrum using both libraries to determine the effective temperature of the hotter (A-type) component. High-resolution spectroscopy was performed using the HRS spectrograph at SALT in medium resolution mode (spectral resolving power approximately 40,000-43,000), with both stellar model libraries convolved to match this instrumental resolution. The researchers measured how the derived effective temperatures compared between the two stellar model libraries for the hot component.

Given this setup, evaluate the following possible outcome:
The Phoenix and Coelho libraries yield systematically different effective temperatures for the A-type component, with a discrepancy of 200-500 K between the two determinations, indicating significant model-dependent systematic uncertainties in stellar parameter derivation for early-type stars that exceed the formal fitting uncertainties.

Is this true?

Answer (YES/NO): NO